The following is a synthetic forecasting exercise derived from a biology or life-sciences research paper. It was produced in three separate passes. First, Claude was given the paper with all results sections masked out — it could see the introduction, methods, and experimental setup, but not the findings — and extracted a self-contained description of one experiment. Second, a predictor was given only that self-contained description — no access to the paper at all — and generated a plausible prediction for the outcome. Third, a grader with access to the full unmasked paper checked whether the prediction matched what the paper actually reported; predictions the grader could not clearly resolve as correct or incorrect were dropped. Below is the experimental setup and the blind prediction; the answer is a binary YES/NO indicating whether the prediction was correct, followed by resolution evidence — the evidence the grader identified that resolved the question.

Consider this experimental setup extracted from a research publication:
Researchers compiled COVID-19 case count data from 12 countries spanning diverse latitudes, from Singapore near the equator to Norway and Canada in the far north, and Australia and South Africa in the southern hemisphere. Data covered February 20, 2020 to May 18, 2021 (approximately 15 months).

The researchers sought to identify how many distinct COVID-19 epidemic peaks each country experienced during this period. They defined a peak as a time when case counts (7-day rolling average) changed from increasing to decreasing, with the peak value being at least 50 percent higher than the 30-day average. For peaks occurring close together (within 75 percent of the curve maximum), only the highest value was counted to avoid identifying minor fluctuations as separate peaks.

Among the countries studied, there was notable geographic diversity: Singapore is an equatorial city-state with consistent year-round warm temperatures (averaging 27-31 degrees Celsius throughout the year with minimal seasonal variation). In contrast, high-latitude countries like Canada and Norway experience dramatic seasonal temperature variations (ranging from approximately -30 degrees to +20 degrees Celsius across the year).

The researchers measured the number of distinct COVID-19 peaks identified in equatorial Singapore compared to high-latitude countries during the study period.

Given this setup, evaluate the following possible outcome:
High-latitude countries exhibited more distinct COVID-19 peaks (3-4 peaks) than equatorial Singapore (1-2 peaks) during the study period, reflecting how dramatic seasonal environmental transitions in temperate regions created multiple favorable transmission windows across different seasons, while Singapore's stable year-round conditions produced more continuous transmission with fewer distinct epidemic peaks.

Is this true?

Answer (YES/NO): YES